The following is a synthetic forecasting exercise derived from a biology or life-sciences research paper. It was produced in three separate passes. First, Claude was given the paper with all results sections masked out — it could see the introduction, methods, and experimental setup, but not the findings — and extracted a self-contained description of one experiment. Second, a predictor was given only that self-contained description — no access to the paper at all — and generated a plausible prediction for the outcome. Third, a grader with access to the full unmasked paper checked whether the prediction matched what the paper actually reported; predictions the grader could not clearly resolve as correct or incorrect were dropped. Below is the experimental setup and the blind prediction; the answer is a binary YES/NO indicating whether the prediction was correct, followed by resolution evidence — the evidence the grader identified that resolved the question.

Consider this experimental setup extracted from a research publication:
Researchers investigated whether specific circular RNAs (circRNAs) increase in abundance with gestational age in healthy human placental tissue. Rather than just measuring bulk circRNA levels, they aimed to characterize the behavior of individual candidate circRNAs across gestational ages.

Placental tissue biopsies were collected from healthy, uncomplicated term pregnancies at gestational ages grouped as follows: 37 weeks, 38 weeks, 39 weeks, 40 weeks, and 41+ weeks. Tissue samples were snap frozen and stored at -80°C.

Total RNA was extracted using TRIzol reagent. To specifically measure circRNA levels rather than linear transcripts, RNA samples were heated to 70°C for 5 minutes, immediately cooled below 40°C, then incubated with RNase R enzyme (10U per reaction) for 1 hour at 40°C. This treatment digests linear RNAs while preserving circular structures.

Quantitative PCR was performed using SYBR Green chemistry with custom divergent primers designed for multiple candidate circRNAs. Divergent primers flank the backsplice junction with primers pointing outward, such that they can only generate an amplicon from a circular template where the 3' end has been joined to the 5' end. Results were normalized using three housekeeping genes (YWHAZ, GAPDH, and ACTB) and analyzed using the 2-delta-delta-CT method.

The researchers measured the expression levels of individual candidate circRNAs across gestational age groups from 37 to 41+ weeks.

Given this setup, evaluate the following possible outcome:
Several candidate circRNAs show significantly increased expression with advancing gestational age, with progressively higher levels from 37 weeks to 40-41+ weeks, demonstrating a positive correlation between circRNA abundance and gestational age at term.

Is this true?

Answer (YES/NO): YES